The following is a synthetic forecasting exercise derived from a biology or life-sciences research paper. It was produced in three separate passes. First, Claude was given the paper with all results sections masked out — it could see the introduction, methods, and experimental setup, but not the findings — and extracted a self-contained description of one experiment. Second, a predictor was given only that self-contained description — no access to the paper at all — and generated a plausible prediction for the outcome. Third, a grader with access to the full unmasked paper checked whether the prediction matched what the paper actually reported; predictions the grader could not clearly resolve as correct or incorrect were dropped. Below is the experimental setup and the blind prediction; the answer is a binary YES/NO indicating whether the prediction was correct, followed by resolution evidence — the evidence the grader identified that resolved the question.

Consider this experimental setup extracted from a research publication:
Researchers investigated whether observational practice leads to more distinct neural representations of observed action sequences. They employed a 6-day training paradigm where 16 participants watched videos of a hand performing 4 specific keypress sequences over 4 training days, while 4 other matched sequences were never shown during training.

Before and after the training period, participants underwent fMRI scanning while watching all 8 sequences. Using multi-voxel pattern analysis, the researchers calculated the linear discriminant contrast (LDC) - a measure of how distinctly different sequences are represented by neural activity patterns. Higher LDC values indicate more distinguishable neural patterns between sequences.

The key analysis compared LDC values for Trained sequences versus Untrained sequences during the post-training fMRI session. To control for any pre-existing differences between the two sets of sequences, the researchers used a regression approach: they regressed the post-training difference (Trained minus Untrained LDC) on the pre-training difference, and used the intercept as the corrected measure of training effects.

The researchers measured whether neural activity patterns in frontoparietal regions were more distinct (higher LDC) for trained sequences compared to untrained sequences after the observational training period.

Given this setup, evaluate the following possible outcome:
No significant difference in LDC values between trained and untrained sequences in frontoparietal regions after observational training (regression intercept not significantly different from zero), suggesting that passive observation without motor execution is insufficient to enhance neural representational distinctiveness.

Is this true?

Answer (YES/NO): YES